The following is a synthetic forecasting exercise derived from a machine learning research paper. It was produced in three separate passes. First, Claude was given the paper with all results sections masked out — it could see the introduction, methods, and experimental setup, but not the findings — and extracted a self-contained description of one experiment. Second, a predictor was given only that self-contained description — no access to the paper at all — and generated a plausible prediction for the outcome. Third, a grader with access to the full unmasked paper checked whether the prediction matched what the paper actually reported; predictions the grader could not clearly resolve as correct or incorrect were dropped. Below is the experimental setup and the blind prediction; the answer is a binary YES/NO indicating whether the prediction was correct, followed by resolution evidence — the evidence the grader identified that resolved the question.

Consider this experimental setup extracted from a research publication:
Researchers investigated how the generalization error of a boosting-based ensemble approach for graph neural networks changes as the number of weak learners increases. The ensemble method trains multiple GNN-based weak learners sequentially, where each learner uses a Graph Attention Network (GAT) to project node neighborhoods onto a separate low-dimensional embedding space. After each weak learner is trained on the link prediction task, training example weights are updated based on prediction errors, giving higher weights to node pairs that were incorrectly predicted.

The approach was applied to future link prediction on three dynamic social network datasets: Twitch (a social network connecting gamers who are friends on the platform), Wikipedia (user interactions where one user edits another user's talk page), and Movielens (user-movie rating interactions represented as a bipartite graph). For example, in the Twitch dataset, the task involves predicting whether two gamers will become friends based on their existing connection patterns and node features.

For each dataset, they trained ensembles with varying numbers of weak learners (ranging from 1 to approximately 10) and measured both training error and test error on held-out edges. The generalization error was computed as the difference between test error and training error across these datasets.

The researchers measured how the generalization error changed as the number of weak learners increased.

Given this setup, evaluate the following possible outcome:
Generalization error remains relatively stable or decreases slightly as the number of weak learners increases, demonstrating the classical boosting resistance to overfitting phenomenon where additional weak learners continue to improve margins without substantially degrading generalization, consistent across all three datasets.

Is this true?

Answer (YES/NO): YES